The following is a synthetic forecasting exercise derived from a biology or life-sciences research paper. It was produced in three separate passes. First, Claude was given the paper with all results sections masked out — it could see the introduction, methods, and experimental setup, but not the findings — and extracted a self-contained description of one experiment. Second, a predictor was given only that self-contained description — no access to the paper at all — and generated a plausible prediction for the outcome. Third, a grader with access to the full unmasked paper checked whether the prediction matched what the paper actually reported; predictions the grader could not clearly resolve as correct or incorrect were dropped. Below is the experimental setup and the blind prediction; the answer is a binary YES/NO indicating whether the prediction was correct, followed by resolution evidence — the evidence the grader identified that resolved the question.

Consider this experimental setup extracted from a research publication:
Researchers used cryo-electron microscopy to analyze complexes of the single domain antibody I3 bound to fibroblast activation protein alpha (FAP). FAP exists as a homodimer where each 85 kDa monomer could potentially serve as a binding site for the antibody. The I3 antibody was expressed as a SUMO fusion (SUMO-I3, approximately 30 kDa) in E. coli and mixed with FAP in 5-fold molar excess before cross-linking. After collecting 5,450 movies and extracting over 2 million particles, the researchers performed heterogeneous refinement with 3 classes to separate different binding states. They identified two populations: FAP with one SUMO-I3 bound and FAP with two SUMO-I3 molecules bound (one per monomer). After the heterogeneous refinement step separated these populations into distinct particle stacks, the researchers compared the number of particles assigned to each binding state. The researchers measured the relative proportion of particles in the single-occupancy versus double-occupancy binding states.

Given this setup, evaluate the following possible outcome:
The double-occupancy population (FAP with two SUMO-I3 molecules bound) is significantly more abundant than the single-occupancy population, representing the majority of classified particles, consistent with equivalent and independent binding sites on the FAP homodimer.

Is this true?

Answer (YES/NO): NO